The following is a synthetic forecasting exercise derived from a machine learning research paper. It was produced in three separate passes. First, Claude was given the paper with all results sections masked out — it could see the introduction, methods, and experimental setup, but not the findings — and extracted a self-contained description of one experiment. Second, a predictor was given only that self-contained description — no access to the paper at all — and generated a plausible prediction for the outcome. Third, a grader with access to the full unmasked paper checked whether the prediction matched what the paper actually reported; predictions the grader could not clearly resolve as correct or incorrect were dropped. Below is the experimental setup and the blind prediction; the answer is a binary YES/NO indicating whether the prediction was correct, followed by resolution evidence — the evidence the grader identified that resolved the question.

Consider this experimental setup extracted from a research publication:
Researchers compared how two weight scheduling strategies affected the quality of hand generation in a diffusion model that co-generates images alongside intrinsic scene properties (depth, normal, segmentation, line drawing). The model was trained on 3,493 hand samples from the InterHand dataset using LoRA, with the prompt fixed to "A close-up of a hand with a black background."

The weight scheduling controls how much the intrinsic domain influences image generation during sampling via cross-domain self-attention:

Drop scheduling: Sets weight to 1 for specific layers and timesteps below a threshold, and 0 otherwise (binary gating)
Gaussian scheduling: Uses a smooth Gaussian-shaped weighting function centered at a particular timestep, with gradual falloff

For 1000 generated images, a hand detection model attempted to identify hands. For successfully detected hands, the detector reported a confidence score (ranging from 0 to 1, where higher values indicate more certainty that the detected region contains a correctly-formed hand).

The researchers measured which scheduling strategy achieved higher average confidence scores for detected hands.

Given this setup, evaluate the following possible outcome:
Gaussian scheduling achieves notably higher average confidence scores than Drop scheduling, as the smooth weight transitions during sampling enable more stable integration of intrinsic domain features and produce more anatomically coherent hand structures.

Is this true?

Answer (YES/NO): YES